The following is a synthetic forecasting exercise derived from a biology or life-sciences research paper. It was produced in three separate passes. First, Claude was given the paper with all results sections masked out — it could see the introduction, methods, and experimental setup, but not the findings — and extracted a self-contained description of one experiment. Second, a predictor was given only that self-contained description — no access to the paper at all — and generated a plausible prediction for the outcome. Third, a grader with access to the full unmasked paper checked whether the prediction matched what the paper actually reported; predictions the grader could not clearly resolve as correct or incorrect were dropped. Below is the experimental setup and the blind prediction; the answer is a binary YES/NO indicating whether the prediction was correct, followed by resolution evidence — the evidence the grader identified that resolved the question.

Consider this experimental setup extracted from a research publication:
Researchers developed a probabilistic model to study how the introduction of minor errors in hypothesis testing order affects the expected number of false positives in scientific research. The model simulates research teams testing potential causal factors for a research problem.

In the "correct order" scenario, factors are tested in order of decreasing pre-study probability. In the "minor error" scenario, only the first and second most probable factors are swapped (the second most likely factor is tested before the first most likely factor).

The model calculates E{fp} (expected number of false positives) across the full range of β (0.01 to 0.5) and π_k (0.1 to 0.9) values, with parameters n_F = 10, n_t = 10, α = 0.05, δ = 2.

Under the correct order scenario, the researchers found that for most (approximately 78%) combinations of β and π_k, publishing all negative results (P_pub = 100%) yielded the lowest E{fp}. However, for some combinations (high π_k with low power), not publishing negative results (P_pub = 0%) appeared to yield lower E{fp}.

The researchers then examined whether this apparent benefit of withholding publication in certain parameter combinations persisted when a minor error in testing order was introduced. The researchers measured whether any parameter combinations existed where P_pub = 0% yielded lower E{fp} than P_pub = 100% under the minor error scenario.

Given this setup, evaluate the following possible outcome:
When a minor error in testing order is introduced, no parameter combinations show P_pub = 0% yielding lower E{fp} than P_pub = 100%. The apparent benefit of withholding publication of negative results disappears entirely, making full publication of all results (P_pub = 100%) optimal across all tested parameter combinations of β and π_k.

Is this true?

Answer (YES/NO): YES